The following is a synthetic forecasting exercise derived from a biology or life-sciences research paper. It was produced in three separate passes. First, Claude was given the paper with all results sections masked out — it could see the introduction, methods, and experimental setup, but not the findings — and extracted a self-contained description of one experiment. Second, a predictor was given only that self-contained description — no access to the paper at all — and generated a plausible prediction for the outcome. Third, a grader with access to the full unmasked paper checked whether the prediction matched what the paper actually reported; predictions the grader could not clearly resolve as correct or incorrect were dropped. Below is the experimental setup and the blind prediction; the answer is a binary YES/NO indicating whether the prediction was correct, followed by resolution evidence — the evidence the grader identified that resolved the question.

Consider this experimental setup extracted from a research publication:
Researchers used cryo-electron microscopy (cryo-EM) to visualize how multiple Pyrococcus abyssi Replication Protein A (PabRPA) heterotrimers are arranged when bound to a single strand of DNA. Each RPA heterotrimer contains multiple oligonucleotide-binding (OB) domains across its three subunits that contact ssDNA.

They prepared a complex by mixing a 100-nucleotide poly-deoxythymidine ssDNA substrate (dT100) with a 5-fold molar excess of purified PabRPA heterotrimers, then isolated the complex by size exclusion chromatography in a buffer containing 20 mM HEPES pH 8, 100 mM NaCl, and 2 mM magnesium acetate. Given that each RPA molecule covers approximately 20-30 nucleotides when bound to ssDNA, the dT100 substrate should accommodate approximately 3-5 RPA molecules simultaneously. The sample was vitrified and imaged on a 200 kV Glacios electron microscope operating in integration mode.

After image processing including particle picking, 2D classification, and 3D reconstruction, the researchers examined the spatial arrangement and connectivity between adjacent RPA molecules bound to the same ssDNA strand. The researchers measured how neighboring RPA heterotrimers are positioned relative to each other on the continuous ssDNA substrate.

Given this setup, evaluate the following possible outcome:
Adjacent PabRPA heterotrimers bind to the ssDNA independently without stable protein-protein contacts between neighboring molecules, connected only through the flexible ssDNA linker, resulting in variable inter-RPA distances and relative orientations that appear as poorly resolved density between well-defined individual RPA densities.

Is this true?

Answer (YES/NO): NO